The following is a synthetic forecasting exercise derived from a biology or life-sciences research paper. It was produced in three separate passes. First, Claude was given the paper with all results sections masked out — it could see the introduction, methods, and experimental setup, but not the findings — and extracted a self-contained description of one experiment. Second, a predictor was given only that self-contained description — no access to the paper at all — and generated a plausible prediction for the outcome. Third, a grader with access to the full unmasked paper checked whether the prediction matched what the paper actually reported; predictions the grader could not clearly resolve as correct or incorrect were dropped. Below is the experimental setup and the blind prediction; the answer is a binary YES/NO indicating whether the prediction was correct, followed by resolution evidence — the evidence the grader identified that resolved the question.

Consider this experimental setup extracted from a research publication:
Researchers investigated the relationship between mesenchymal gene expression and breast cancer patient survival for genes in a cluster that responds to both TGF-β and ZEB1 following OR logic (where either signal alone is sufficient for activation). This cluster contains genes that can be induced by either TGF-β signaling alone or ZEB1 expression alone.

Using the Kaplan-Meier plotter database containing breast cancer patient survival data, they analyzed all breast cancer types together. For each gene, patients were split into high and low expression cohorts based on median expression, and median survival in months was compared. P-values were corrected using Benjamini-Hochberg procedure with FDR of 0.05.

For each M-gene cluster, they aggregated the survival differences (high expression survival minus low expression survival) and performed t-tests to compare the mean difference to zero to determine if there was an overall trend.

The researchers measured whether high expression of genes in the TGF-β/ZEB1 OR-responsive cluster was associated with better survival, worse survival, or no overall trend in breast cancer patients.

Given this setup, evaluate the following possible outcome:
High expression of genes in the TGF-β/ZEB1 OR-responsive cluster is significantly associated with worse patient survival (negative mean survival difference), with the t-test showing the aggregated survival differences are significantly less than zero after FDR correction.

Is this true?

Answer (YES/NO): NO